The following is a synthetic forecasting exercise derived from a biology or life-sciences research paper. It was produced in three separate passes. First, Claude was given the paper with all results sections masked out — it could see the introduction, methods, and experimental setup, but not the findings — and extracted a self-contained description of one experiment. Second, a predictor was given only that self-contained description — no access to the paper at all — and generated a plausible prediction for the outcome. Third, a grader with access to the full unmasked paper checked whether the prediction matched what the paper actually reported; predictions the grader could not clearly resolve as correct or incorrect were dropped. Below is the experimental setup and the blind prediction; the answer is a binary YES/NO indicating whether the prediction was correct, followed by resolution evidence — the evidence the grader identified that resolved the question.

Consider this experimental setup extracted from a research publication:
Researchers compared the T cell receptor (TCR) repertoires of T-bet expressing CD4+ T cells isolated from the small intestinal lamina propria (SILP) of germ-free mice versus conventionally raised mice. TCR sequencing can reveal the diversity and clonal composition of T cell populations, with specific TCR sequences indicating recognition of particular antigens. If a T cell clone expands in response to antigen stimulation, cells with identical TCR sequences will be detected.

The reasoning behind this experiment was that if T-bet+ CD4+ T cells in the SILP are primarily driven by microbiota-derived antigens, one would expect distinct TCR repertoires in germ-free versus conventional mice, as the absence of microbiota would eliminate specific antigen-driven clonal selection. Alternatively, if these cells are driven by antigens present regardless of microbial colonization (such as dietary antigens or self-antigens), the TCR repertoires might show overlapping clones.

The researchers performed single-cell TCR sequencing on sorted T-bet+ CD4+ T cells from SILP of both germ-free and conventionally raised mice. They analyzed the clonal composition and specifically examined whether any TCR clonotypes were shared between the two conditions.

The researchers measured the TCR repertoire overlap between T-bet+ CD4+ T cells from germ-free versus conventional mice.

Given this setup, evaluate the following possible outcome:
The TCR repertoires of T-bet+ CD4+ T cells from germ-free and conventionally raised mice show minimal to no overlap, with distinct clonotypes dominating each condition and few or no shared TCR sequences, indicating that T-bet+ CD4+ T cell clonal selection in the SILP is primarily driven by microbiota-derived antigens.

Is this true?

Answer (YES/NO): NO